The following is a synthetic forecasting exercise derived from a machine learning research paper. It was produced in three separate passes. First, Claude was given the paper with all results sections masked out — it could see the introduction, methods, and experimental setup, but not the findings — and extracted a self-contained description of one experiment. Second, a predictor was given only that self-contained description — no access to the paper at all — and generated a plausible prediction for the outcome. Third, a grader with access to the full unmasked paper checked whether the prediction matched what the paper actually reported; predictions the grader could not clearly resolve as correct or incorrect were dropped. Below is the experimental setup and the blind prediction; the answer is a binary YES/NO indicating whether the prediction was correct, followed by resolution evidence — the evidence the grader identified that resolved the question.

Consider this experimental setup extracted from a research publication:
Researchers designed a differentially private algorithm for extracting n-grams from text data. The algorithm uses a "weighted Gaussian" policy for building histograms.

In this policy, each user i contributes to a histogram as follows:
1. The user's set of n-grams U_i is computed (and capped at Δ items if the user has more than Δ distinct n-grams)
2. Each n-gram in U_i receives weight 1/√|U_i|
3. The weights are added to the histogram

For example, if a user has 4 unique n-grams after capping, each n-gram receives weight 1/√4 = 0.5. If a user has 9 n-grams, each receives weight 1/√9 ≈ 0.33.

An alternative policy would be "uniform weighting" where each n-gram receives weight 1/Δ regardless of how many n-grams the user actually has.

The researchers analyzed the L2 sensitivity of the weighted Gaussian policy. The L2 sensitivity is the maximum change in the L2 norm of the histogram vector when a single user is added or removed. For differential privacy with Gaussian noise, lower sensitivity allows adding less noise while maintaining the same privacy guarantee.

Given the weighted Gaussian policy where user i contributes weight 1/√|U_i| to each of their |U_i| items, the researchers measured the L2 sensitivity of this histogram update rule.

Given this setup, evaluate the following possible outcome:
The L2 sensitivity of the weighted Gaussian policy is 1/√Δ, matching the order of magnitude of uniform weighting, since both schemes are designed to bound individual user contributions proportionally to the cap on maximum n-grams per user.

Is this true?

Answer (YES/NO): NO